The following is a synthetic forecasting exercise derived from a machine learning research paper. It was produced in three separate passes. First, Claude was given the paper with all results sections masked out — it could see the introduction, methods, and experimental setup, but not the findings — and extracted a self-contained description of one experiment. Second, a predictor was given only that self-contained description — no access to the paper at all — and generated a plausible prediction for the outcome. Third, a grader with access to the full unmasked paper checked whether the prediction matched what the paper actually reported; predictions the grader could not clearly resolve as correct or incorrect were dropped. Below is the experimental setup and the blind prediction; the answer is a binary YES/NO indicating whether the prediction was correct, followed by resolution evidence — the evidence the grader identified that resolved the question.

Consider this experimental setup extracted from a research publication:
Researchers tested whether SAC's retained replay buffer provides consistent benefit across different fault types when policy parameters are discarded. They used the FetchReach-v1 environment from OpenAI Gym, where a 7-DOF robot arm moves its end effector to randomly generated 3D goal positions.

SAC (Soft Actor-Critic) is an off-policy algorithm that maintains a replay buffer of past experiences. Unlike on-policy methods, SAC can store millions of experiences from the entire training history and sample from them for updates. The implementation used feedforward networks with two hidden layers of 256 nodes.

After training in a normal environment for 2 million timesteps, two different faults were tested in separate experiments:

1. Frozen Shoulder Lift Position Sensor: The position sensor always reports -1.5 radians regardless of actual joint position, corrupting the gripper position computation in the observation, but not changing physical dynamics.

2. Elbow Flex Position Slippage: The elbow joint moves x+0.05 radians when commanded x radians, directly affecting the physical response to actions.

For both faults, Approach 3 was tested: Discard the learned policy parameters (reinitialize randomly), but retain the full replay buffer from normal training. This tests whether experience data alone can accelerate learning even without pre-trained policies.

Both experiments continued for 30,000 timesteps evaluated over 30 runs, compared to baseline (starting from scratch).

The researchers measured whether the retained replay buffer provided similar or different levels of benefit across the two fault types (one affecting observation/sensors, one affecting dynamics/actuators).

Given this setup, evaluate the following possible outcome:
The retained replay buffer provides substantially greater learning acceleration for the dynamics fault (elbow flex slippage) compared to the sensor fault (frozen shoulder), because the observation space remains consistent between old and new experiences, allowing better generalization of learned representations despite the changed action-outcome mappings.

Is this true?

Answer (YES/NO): NO